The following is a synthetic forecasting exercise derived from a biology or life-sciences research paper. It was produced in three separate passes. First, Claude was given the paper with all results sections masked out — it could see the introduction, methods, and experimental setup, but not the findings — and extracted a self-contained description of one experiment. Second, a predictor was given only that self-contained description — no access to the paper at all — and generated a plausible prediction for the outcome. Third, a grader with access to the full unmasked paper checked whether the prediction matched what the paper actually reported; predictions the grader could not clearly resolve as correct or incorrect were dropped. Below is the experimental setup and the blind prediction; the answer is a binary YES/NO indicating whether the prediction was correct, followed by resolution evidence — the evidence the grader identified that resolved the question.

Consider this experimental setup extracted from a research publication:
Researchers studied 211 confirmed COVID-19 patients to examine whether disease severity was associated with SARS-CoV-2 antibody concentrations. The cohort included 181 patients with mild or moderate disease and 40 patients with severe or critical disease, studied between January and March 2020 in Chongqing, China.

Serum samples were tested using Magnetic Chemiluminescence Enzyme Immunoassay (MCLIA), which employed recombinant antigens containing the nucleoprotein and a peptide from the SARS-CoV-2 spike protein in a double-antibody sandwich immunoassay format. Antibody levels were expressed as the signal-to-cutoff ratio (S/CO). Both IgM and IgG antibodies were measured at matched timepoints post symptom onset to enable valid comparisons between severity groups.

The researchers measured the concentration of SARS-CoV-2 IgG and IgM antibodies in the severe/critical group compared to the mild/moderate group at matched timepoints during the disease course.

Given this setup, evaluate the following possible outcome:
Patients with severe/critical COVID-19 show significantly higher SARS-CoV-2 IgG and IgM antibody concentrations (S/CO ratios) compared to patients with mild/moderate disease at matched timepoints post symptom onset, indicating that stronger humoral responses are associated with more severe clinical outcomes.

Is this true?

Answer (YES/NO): NO